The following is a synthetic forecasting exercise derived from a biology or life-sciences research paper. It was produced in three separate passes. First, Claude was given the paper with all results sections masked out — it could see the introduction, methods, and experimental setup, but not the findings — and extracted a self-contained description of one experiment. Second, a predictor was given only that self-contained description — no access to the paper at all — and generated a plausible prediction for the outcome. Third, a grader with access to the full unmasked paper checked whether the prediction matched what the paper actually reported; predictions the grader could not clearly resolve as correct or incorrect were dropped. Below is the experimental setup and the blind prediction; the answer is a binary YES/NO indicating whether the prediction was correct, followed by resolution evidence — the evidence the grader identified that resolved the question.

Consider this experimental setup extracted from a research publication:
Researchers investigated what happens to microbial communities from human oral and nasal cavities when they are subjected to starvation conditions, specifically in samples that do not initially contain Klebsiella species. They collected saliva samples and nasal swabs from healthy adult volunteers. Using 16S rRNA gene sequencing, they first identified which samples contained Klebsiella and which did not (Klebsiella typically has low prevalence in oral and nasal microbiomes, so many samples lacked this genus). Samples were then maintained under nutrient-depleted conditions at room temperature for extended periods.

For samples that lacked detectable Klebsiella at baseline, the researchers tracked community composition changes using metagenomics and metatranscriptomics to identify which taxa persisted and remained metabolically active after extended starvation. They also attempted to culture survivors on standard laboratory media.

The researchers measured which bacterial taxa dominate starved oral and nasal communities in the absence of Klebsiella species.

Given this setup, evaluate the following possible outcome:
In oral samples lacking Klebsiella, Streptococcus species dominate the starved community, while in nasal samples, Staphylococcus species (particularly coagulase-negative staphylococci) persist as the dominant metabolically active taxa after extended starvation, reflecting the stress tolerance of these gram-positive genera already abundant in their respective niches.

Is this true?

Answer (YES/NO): NO